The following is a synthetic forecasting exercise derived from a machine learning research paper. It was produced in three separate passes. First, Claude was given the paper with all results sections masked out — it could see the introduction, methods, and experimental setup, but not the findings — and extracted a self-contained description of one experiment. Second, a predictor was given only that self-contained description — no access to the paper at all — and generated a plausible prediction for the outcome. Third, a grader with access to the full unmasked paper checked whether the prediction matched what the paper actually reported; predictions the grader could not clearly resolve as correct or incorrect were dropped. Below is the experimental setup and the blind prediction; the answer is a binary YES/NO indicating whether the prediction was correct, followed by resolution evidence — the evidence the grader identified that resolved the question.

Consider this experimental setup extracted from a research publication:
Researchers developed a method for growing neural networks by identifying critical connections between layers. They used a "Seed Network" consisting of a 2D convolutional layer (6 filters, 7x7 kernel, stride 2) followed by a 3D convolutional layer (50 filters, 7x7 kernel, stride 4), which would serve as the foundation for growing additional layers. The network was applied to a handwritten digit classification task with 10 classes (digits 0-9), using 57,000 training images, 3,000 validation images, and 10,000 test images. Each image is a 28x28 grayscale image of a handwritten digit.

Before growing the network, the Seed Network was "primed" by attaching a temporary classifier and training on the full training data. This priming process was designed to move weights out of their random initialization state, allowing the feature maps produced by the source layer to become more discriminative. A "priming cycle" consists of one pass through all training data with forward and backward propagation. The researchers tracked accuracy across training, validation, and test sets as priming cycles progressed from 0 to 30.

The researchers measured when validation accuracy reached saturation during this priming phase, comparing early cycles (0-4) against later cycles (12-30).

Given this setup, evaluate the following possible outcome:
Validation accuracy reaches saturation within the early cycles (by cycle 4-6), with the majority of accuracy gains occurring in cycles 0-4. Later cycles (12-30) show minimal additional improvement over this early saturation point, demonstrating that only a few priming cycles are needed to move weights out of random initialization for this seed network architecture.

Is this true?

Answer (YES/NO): NO